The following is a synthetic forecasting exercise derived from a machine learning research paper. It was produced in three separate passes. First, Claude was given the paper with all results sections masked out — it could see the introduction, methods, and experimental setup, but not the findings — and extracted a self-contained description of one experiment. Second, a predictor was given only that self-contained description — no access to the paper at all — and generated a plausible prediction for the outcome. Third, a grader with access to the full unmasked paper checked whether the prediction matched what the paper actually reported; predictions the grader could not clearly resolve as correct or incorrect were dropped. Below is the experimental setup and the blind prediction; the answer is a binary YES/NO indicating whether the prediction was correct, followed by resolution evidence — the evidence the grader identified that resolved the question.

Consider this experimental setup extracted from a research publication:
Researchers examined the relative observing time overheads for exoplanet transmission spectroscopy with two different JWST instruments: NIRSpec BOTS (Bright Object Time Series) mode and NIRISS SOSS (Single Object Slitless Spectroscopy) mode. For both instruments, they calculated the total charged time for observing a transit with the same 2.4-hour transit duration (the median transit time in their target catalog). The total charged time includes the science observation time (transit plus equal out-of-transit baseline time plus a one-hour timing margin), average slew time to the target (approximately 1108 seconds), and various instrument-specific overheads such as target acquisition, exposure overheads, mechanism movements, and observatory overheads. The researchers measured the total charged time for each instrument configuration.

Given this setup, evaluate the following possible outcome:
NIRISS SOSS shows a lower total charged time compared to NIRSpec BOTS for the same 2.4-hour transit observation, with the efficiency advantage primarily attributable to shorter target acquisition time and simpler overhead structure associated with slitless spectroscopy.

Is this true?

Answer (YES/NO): NO